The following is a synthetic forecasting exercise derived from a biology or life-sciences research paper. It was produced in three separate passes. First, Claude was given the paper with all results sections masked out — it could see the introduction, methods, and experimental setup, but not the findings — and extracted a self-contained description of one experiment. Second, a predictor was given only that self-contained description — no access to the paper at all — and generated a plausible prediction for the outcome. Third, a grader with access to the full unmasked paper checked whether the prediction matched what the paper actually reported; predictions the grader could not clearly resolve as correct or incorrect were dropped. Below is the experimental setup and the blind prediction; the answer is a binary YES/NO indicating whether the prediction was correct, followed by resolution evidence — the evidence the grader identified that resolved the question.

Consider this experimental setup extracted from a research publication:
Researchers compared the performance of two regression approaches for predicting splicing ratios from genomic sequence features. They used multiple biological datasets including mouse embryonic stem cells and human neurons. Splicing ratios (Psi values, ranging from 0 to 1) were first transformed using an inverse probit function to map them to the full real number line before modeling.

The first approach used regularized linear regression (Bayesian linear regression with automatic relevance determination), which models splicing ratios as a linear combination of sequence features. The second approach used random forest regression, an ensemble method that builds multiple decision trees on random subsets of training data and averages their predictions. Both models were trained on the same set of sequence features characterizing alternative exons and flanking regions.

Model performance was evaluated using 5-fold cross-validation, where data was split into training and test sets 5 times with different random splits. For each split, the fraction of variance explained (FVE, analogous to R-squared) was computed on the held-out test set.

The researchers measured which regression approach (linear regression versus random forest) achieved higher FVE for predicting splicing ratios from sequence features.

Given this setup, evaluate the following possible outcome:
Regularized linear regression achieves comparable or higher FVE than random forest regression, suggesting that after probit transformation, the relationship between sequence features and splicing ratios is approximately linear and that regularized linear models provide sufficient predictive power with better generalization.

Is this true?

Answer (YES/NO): YES